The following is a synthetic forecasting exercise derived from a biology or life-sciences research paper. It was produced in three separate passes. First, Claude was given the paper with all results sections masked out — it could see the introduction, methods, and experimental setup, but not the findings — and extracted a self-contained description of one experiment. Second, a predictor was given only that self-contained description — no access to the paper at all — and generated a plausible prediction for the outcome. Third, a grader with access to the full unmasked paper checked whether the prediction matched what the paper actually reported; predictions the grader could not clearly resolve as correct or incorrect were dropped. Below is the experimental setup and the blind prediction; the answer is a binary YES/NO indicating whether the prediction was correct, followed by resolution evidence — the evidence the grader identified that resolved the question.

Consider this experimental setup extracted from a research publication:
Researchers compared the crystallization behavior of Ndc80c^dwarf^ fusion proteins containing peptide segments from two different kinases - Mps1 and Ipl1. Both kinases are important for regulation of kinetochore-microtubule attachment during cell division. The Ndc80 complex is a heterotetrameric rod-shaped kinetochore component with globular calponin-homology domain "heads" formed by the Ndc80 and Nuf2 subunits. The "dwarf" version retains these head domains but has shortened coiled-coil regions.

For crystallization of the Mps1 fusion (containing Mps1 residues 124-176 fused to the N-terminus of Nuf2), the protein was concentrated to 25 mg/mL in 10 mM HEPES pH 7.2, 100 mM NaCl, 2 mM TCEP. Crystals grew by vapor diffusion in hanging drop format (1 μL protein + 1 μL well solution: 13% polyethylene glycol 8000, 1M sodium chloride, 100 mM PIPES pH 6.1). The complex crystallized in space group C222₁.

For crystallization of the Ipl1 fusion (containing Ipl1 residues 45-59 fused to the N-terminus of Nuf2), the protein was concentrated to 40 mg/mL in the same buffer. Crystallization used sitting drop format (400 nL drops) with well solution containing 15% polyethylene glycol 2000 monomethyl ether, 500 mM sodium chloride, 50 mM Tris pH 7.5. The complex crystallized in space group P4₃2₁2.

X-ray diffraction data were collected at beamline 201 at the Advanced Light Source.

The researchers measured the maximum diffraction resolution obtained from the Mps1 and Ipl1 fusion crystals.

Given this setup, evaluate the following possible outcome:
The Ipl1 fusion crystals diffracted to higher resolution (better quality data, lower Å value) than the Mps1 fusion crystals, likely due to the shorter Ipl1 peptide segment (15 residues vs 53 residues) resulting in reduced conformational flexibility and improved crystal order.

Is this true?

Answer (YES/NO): NO